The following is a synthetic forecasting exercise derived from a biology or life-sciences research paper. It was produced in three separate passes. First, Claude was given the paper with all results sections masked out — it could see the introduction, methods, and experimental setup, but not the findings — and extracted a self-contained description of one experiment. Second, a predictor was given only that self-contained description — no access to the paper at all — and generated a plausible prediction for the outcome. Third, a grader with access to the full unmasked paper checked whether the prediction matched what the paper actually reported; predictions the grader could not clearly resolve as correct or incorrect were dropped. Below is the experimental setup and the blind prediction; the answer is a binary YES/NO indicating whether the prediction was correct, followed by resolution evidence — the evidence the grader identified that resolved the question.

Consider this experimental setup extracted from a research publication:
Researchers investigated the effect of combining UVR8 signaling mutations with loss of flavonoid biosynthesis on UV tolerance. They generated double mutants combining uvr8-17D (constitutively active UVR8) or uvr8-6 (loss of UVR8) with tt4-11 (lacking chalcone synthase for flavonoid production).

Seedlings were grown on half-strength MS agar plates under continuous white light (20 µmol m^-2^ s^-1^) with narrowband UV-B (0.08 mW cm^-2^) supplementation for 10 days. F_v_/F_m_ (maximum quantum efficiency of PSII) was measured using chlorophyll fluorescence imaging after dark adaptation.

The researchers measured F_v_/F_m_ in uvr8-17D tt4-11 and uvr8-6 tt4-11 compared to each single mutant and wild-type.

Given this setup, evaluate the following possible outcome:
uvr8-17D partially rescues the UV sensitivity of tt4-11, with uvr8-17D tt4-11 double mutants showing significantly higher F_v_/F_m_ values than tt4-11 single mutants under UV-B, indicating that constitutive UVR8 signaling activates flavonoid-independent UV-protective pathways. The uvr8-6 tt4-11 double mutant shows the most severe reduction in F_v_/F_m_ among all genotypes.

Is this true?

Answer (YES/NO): NO